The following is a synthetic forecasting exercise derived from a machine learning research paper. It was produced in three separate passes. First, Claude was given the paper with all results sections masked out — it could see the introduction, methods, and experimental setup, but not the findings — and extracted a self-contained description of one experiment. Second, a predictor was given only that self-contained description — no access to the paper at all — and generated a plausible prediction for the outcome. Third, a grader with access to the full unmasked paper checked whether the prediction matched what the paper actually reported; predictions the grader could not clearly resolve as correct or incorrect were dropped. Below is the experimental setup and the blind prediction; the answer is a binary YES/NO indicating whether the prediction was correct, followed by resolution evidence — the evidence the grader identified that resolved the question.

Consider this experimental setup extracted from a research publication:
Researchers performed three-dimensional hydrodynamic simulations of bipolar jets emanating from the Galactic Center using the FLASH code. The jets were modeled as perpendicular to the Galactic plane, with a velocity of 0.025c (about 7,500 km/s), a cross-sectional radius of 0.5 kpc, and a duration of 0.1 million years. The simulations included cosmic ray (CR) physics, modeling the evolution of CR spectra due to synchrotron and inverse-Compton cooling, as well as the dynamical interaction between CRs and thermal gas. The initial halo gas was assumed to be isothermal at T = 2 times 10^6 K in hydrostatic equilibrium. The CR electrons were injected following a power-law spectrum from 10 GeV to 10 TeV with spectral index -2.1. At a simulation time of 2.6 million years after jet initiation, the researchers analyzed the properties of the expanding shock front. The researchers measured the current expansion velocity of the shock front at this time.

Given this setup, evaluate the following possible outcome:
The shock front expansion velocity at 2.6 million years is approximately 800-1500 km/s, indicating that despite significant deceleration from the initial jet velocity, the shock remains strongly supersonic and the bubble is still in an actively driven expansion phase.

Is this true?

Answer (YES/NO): NO